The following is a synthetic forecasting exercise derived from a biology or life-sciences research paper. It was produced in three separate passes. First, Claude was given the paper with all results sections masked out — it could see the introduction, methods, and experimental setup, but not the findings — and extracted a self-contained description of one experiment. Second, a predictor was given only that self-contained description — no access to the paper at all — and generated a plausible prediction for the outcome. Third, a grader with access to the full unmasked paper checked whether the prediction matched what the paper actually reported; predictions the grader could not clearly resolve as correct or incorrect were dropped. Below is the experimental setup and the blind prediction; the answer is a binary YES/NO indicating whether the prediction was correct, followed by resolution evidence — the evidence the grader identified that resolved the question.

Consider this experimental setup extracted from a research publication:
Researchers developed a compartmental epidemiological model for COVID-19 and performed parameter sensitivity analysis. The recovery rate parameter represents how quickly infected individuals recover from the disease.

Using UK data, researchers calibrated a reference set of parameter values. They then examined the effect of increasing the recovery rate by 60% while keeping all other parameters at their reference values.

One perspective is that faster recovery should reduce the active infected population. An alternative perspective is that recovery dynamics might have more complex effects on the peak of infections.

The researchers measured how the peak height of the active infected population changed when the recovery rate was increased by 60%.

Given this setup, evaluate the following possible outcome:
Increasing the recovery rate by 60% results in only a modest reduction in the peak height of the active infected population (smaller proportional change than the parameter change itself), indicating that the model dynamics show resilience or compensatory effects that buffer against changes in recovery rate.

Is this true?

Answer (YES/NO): NO